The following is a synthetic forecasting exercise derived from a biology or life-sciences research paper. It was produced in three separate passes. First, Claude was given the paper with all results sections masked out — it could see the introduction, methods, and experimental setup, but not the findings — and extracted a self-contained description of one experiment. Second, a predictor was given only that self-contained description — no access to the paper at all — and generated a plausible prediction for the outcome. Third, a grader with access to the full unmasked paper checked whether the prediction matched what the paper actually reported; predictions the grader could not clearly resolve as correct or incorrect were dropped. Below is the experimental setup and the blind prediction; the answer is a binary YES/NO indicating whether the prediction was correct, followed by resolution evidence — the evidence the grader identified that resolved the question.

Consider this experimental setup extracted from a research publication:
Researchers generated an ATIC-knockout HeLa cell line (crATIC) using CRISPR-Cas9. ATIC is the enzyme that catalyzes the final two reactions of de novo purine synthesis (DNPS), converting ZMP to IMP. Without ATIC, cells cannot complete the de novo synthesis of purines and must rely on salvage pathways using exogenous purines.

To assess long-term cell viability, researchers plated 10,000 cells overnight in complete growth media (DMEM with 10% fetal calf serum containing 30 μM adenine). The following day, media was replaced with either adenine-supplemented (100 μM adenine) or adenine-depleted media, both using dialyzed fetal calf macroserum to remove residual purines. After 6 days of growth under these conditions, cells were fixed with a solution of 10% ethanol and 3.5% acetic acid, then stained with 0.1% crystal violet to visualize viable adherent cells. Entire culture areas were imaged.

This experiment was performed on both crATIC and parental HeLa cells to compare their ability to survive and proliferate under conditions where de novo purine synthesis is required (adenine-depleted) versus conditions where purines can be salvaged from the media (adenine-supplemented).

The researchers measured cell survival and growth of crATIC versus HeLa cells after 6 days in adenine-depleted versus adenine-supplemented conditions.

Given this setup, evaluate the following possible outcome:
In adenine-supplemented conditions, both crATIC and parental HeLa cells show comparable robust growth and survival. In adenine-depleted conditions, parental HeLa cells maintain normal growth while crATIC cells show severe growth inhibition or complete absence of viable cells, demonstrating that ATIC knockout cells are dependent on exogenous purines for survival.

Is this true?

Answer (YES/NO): YES